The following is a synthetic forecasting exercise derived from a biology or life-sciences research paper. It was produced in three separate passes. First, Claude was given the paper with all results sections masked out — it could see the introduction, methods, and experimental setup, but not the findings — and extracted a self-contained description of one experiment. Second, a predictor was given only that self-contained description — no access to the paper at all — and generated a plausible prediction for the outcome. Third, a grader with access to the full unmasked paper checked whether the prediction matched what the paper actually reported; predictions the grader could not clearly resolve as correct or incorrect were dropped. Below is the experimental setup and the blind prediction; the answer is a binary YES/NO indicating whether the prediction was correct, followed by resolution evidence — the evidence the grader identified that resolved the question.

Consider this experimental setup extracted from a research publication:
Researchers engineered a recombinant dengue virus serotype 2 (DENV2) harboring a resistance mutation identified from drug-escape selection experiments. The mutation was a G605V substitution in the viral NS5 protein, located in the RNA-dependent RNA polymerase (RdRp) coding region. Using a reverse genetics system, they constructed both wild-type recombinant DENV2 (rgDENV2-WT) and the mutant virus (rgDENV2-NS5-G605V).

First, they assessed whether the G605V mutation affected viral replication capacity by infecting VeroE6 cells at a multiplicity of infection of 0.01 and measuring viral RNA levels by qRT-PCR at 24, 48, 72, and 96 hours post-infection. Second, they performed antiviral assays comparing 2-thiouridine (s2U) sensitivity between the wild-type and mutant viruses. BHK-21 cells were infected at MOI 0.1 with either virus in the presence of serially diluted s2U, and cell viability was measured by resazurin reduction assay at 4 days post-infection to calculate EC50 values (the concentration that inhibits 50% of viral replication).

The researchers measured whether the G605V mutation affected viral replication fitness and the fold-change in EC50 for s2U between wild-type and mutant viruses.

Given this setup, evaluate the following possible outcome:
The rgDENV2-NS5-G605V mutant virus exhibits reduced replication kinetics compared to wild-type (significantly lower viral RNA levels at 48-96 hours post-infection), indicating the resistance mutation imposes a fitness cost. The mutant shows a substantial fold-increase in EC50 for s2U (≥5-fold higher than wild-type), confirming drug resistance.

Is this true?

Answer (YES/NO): NO